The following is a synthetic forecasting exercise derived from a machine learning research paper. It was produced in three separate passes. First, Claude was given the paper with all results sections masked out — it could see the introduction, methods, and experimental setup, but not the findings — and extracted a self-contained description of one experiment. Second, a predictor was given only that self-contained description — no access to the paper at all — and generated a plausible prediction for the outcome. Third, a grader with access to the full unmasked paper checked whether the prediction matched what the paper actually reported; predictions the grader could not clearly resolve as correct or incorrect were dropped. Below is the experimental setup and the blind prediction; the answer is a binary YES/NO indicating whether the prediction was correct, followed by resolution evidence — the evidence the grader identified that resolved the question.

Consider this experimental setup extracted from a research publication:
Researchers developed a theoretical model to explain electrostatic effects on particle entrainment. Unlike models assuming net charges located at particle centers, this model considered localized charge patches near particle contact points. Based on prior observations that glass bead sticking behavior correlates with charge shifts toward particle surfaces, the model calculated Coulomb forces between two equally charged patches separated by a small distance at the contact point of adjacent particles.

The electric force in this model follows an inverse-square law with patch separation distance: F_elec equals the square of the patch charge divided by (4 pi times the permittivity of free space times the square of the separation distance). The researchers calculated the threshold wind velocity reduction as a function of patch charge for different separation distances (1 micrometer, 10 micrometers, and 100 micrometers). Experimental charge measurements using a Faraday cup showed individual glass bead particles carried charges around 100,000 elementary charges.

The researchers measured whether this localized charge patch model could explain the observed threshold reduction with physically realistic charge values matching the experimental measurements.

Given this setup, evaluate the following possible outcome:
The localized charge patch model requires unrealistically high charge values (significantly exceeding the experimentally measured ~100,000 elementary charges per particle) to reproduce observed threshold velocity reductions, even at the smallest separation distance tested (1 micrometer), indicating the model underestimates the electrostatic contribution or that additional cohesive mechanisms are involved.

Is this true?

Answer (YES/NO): NO